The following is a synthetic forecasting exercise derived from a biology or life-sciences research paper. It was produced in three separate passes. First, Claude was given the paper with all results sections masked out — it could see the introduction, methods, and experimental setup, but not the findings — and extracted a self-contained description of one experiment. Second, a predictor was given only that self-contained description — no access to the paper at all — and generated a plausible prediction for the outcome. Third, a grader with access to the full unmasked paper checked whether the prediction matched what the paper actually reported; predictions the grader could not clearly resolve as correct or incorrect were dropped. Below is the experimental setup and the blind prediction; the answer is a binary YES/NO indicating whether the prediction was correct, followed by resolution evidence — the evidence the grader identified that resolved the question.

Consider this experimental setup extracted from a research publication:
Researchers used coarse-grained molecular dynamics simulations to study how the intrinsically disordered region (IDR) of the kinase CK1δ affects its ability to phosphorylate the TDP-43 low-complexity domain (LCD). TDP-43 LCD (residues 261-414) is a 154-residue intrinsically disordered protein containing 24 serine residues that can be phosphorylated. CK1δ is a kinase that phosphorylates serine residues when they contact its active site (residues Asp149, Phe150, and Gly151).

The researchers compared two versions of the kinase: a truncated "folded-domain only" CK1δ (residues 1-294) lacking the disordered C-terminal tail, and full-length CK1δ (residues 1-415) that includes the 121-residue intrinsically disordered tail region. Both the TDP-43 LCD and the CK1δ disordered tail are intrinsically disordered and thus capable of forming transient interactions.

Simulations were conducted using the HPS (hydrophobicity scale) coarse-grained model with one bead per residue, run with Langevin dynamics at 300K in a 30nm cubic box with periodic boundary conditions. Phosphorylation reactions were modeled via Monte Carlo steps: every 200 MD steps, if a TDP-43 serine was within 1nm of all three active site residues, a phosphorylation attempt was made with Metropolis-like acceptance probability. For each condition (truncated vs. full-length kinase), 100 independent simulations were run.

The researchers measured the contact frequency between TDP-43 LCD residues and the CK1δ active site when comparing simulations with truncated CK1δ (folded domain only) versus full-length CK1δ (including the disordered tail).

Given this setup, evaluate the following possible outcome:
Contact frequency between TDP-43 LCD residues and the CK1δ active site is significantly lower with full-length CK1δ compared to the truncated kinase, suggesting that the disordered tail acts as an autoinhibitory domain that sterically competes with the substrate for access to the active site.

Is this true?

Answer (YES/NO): NO